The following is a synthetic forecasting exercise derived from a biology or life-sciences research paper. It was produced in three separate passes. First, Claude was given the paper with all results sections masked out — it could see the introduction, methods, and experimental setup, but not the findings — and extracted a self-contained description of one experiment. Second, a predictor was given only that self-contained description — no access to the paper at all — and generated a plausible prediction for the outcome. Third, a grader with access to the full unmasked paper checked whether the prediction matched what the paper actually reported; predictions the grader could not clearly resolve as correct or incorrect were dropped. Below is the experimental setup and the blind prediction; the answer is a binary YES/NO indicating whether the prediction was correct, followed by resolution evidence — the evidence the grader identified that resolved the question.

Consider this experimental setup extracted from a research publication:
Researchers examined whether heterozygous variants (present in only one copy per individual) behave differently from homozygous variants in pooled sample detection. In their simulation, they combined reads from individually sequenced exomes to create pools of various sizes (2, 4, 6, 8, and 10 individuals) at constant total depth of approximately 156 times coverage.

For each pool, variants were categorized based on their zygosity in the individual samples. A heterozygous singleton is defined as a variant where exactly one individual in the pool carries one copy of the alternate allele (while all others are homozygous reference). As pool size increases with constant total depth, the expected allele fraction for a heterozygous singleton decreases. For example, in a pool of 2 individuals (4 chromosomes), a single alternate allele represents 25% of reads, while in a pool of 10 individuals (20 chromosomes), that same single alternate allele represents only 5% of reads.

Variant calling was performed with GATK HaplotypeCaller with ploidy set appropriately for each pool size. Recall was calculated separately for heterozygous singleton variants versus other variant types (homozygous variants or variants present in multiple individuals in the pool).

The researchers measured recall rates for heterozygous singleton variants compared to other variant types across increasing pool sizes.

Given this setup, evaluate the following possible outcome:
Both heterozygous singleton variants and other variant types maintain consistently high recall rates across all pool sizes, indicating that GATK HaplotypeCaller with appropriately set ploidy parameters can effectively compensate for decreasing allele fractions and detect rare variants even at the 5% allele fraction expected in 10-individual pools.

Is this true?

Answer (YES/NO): NO